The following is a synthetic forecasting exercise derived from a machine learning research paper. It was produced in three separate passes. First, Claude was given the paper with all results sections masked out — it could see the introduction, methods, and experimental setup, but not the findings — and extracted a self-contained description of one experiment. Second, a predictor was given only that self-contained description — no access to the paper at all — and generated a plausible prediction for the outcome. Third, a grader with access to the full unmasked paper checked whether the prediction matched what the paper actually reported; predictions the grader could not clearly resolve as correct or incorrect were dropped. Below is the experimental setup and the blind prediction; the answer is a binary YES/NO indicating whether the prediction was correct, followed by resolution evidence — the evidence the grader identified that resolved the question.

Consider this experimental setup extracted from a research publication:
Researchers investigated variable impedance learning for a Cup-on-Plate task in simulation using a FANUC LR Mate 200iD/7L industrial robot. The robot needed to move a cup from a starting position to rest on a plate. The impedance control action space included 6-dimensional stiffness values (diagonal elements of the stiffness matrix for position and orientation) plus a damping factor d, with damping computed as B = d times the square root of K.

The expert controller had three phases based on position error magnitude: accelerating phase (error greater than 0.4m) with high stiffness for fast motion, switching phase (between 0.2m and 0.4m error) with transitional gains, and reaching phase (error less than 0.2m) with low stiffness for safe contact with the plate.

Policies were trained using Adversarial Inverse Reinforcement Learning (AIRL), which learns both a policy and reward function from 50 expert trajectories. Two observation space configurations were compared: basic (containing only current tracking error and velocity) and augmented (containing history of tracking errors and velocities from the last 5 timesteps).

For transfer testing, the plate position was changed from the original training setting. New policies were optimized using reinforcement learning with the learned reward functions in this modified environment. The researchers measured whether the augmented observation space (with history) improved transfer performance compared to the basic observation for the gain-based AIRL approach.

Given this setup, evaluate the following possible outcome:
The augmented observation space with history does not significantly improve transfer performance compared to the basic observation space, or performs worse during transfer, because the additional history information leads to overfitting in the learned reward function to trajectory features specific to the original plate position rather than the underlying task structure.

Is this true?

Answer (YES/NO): YES